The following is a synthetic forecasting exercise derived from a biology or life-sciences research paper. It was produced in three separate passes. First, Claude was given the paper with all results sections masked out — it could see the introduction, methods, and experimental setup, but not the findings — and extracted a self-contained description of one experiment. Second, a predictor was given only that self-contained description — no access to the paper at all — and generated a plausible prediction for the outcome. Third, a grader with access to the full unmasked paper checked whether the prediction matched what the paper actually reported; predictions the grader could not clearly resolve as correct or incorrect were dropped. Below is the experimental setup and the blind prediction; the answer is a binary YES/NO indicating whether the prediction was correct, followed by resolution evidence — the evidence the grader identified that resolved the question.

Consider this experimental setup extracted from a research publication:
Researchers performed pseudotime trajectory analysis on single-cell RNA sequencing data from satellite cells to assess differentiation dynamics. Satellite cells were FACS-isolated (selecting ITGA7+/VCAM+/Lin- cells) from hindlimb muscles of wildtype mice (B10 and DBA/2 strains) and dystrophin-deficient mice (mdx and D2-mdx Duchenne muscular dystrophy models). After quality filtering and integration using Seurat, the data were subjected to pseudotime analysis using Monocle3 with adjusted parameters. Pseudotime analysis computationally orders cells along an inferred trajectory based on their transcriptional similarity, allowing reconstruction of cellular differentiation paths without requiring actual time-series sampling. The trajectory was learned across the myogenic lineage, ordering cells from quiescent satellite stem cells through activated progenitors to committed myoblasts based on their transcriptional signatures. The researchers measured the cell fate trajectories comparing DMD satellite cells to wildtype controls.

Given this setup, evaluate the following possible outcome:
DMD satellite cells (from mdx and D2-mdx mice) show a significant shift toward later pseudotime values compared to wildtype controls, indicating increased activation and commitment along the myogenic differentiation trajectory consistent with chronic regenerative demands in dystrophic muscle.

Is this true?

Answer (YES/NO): NO